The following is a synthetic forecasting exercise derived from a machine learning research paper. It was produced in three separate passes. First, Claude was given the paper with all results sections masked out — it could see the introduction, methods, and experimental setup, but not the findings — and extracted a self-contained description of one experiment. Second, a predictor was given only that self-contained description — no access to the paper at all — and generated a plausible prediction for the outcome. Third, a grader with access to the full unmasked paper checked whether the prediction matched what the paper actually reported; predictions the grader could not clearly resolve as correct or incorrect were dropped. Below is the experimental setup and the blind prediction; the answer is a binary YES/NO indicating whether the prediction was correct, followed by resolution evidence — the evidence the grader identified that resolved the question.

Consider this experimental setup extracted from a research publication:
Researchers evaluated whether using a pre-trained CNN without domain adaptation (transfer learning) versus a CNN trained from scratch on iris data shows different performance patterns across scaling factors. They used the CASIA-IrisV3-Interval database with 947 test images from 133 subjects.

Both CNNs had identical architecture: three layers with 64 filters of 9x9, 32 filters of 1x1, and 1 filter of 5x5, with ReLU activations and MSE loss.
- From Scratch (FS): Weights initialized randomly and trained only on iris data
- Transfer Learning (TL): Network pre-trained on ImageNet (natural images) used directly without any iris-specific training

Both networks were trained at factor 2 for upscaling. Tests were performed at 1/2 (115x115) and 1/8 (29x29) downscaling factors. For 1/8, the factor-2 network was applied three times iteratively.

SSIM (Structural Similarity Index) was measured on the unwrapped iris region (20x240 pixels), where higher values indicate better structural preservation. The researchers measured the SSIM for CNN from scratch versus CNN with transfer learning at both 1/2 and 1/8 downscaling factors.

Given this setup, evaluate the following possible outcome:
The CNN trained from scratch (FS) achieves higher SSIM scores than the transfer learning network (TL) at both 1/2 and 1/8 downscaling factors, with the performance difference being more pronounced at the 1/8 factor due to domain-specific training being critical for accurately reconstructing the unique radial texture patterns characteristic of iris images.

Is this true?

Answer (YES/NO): NO